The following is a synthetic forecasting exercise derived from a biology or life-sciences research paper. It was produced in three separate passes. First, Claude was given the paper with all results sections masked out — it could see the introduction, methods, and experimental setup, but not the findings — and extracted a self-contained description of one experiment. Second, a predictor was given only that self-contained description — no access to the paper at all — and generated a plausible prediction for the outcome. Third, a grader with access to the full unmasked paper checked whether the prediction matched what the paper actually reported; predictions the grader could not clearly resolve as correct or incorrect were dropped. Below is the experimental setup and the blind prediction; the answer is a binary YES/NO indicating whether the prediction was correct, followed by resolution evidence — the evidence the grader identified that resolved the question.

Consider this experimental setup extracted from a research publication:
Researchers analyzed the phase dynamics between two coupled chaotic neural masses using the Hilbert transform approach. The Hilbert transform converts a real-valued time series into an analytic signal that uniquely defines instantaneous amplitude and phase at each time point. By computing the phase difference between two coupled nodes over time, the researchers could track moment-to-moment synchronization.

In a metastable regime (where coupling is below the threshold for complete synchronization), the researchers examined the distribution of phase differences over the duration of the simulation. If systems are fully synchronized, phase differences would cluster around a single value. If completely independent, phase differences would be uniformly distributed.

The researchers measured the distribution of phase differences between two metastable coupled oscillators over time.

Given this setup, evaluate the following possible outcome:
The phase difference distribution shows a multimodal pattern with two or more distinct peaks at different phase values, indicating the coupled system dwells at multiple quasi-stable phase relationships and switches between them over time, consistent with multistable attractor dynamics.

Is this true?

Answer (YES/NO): NO